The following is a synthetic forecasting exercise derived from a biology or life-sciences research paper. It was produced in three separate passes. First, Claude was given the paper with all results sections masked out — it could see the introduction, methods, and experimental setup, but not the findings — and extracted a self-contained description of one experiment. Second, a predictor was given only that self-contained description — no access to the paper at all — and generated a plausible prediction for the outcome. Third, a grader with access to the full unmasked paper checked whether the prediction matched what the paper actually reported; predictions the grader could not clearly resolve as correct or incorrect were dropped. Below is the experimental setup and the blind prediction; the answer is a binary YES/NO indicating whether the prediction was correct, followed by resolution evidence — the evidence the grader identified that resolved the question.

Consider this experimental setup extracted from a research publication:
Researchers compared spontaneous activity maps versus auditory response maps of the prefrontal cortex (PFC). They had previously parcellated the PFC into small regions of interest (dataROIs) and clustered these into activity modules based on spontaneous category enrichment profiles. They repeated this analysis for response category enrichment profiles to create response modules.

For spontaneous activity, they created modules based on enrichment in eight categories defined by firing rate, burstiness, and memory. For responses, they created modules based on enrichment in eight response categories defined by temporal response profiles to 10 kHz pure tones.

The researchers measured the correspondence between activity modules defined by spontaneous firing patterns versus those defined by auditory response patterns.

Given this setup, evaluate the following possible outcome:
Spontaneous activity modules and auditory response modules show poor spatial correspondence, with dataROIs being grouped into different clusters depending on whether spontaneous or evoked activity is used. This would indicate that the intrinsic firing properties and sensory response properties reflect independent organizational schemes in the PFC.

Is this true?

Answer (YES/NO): YES